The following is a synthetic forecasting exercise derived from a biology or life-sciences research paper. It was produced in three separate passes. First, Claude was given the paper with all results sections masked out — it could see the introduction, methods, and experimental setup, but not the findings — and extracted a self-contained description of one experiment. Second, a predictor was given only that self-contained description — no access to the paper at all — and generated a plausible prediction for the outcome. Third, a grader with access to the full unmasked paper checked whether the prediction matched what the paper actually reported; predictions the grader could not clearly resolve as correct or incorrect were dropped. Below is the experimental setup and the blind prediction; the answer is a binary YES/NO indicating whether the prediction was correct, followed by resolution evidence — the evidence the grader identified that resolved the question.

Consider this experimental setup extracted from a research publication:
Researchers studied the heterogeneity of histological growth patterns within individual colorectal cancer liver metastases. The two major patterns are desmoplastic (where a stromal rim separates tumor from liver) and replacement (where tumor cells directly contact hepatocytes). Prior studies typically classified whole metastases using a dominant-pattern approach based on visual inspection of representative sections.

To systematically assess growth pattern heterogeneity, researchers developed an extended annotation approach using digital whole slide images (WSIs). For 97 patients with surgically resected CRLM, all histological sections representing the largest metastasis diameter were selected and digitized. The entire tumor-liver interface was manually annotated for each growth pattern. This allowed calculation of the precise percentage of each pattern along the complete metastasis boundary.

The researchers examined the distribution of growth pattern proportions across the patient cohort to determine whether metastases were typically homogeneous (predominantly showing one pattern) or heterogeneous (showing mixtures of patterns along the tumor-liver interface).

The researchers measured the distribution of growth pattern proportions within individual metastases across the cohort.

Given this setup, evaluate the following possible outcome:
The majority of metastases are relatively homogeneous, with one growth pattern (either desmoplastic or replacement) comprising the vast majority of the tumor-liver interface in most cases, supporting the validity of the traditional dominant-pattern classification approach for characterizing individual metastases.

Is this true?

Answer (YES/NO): NO